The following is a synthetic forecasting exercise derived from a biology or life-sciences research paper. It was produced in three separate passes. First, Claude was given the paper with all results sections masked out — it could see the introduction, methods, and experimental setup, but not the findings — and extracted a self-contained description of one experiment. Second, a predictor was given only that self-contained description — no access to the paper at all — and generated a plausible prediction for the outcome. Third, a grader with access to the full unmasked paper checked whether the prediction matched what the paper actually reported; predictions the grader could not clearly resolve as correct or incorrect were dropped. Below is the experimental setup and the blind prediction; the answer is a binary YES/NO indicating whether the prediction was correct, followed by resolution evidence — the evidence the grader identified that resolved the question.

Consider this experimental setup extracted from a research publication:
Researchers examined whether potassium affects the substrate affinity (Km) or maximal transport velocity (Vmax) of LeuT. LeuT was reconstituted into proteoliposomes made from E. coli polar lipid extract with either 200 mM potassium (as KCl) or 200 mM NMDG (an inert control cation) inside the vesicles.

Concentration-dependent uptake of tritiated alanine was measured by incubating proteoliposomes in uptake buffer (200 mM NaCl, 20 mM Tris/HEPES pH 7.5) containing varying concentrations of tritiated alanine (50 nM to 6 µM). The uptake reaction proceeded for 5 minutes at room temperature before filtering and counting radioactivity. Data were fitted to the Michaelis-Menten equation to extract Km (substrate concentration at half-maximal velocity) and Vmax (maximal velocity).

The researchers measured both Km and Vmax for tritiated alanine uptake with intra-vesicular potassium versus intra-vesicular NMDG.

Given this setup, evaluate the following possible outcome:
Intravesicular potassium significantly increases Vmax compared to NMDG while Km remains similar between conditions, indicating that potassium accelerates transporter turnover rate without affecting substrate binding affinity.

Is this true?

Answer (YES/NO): YES